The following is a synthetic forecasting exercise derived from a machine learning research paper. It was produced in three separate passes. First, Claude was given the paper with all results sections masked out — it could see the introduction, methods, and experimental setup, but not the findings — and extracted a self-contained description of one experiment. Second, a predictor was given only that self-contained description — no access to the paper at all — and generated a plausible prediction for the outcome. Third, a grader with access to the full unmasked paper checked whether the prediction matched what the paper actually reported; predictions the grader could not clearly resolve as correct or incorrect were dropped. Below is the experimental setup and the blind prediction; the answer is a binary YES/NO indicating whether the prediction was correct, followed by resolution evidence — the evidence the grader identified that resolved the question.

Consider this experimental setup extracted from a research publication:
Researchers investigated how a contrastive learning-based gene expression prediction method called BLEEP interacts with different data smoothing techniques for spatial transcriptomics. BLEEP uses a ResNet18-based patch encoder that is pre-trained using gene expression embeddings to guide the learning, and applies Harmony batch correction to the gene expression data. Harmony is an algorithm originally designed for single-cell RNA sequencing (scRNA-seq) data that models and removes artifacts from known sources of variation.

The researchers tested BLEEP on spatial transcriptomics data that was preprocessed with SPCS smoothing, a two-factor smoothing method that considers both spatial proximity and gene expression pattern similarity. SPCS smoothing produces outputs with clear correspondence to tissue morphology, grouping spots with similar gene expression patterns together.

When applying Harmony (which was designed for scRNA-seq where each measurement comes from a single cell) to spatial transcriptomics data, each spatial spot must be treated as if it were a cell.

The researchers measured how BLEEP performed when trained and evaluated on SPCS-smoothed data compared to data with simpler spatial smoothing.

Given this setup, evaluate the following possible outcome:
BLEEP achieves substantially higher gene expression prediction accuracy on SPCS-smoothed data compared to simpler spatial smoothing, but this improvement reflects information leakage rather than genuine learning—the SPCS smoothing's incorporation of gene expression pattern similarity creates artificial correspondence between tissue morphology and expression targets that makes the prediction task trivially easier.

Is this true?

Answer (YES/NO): NO